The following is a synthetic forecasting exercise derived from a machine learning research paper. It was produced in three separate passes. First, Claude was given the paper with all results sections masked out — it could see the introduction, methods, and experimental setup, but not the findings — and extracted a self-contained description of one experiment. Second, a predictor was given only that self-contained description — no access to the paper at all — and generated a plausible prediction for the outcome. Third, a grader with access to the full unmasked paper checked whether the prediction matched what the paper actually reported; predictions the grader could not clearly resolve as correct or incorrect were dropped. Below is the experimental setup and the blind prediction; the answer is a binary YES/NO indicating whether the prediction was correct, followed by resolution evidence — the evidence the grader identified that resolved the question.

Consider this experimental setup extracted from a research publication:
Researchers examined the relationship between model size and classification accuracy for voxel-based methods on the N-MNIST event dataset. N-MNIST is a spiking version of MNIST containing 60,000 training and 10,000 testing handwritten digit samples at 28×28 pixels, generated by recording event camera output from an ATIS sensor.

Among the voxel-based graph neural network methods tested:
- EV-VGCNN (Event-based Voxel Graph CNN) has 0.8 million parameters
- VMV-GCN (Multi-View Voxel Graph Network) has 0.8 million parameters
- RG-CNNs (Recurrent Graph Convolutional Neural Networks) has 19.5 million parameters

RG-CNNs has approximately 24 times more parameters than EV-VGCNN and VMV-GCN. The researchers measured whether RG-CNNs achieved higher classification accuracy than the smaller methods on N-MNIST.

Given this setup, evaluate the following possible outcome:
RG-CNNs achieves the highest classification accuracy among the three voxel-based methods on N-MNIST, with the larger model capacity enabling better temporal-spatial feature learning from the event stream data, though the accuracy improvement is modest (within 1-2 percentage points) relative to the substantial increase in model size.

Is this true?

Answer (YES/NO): NO